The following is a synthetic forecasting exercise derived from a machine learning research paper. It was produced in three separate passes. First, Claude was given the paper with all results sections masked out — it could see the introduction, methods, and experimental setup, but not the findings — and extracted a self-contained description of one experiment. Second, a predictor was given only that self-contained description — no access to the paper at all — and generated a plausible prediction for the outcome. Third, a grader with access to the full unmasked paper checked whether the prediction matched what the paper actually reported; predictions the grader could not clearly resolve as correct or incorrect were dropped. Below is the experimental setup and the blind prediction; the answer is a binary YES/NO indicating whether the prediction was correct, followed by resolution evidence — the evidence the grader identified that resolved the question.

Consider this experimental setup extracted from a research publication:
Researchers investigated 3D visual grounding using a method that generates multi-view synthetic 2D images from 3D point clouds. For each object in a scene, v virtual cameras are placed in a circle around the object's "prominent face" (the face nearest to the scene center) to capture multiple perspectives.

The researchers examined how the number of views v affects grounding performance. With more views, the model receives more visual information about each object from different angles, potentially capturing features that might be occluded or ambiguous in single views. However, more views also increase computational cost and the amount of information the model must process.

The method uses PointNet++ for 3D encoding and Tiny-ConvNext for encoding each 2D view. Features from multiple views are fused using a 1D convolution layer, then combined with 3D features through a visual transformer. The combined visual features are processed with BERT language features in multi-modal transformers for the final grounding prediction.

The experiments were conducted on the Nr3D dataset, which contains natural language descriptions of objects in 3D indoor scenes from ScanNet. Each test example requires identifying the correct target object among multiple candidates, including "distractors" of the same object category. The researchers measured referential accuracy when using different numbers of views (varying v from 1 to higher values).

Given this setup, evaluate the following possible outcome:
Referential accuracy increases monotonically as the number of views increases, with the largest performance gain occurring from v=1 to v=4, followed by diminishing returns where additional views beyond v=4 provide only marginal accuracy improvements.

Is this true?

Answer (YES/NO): NO